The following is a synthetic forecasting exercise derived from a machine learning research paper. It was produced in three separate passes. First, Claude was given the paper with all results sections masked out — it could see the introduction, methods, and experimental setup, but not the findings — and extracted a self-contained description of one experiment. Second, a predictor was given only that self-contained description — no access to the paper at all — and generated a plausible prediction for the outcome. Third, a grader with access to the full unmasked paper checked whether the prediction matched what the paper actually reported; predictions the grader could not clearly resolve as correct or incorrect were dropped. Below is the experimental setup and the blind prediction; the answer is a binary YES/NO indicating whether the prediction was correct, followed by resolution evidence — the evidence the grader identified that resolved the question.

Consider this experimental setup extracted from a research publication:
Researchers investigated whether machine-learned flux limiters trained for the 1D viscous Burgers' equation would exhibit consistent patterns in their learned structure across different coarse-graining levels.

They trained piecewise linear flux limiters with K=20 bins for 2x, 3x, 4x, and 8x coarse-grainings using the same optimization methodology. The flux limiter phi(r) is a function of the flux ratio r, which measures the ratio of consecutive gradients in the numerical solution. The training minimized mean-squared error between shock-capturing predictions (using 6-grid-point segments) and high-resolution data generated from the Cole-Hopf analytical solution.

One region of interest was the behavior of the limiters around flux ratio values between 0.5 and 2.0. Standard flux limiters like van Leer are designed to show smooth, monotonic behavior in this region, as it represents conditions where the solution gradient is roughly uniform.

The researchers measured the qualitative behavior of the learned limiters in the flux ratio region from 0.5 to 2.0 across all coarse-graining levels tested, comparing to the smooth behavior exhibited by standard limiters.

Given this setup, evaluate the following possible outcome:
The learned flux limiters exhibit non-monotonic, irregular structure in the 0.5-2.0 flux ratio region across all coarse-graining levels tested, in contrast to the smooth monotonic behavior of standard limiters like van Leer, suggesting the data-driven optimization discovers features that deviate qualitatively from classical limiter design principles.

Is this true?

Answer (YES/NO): NO